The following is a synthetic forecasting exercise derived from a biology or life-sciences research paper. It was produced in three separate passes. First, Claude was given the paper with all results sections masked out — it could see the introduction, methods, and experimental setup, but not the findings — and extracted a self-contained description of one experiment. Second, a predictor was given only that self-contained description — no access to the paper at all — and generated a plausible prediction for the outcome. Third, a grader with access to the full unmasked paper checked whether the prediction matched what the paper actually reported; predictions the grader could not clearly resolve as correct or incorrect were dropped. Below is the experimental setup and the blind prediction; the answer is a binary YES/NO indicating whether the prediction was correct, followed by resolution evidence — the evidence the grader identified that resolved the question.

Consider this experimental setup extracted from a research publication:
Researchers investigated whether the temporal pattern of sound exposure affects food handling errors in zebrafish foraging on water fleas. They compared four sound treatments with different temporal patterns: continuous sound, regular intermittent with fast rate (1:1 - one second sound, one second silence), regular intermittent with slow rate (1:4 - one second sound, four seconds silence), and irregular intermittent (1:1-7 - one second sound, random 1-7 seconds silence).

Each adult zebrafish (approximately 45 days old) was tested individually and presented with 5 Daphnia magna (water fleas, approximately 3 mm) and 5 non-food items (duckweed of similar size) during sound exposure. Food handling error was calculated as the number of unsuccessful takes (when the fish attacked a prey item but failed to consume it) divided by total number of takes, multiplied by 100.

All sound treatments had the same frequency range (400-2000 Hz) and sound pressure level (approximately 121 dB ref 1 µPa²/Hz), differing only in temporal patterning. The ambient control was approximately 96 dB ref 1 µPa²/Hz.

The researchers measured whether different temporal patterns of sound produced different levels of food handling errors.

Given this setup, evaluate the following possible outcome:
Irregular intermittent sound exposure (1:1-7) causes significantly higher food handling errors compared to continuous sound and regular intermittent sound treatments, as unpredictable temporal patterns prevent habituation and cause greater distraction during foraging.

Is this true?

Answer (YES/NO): NO